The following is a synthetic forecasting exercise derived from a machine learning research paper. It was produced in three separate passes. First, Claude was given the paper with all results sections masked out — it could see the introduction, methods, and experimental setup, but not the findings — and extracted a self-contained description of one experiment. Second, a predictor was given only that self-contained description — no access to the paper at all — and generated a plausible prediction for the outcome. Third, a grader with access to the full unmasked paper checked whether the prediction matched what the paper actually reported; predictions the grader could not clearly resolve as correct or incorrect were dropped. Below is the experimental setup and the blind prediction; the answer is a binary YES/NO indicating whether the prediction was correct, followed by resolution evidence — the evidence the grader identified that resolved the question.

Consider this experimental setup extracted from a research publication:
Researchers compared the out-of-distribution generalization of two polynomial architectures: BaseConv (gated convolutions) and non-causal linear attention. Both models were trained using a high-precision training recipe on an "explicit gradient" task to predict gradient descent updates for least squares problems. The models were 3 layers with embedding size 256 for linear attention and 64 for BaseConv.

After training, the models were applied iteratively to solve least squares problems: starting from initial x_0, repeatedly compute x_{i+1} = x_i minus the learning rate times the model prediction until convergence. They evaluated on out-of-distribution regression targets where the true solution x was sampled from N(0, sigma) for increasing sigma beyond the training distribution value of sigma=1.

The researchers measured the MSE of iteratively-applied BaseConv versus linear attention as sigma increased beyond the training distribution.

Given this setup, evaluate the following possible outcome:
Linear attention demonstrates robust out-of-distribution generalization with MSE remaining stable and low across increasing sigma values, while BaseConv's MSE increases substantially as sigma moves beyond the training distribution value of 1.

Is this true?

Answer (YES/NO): NO